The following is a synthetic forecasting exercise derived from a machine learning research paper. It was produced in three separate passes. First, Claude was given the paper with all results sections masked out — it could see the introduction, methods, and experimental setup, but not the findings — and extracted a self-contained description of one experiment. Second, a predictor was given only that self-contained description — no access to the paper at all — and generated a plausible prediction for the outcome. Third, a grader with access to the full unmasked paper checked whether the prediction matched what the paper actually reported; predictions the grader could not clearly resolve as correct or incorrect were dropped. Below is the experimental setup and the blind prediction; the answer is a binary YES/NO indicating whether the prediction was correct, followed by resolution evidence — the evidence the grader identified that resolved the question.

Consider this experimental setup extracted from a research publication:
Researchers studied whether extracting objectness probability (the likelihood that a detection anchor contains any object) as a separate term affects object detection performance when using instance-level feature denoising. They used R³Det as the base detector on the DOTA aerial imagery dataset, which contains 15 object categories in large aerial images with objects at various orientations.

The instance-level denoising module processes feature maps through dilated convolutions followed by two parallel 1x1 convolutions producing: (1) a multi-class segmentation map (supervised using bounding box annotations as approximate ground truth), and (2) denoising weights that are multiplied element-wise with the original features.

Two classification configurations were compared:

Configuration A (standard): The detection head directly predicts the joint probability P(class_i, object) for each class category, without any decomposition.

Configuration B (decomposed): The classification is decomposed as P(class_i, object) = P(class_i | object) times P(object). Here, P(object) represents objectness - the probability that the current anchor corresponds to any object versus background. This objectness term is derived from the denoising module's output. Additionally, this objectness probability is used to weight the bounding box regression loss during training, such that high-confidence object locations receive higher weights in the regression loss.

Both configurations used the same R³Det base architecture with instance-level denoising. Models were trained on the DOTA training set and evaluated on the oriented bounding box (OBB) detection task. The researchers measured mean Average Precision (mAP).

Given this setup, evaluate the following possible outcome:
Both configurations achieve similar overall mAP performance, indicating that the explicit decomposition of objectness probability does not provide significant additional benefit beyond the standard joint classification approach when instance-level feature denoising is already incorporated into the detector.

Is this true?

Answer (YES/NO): NO